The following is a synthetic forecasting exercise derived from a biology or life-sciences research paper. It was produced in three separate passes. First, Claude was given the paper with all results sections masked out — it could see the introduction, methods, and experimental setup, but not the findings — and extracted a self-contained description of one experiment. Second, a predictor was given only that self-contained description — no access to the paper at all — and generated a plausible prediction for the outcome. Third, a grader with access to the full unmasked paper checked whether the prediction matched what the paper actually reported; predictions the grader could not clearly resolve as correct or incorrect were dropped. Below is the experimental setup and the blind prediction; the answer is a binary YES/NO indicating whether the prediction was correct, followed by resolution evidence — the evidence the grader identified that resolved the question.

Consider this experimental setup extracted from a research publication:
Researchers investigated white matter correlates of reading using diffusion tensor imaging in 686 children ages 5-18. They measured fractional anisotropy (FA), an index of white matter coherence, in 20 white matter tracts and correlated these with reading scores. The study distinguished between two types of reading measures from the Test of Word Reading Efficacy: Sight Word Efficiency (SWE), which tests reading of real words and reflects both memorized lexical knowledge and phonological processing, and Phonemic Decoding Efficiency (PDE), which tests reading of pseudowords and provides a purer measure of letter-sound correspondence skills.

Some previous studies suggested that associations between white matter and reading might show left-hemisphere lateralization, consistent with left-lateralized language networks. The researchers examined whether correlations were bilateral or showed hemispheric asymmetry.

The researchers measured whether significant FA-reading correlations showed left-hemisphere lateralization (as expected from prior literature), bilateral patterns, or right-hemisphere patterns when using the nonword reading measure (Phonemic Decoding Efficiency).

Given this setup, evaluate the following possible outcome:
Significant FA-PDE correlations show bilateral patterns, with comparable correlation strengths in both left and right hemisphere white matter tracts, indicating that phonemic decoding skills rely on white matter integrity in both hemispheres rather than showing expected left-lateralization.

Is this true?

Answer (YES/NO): YES